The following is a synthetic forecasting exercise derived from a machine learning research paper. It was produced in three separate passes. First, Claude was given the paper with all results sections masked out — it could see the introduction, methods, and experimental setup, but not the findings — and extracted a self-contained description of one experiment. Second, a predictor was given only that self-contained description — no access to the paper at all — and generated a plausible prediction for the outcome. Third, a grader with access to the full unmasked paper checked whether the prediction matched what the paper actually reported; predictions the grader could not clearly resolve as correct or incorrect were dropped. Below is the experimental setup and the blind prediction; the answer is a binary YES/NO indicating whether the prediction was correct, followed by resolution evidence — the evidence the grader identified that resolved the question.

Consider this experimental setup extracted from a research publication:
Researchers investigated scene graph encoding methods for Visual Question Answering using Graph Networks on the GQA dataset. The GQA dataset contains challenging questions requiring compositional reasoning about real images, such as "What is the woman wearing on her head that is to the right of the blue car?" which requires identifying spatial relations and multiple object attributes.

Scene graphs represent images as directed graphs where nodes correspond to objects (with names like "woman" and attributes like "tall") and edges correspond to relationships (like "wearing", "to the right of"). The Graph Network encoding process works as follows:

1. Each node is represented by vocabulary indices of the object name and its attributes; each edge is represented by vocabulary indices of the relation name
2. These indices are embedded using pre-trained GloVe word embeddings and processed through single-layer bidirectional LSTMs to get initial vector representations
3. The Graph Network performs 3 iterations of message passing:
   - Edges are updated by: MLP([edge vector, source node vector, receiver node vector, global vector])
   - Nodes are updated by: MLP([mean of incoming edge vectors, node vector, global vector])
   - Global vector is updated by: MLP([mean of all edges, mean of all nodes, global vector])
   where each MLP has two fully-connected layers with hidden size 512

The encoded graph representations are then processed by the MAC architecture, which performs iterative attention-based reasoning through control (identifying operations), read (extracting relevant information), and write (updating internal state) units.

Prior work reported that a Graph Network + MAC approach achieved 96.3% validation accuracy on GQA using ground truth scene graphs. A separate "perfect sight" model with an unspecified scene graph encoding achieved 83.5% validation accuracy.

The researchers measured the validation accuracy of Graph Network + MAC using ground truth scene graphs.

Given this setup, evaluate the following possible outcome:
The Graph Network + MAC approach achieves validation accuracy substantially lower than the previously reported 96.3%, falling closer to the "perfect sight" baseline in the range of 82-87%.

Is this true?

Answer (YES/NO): NO